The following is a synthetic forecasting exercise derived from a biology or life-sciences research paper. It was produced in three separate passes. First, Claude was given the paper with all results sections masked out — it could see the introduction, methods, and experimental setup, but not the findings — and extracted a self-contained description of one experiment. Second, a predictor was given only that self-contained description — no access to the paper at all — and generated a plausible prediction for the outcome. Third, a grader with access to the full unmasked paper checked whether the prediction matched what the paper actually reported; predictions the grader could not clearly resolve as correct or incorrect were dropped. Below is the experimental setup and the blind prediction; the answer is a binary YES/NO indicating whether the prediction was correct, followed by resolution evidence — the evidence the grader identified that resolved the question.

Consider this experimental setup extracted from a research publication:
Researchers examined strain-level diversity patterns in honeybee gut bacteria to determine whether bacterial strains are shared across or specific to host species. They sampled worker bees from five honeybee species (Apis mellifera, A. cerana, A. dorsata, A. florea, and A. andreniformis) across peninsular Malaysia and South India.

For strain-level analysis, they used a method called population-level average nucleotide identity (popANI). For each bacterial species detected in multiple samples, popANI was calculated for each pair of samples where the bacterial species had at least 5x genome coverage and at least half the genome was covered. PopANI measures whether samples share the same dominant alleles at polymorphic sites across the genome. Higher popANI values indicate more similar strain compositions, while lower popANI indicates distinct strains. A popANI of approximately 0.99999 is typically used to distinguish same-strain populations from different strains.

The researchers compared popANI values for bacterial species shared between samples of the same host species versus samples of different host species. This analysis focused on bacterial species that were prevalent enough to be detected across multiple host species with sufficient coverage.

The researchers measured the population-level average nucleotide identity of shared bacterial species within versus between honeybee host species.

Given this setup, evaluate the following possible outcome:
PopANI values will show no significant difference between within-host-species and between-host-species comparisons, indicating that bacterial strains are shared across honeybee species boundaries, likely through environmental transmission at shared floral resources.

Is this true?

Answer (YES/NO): NO